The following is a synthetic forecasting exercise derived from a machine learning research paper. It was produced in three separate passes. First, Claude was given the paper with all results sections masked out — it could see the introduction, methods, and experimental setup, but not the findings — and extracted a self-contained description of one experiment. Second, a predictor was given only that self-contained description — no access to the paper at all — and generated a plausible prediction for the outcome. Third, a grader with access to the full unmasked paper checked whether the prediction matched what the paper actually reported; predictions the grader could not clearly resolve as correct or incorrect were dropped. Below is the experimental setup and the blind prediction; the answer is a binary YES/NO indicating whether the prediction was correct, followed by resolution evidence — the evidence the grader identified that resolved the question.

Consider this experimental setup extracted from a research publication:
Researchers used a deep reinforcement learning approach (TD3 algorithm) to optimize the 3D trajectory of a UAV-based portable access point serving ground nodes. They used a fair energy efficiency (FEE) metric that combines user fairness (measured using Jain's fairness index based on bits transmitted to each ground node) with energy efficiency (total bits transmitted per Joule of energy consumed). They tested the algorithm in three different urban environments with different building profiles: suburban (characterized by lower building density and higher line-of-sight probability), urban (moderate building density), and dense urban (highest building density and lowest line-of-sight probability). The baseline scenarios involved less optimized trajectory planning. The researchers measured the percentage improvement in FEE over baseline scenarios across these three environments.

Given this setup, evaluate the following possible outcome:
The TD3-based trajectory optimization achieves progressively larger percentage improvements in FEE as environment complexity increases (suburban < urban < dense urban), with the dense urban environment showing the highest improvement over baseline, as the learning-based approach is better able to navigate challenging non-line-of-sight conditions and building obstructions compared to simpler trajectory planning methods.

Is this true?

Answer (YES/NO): YES